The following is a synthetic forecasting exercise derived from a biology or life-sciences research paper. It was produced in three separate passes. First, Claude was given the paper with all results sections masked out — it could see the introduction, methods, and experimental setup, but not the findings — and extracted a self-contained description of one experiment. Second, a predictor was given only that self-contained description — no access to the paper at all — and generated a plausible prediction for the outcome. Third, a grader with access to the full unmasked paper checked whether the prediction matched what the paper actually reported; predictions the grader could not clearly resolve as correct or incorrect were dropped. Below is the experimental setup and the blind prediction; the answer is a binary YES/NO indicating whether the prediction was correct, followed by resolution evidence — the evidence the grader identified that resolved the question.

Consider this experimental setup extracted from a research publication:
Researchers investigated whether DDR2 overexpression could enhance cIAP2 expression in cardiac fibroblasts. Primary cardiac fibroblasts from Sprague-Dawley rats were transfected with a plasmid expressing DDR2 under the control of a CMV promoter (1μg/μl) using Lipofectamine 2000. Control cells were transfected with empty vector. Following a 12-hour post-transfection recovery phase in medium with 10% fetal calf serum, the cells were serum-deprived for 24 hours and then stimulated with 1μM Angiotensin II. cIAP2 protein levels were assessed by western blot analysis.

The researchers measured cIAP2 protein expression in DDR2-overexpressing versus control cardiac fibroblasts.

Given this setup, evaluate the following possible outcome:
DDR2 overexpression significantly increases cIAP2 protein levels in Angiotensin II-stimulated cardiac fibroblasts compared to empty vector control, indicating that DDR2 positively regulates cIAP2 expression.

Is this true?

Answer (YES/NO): NO